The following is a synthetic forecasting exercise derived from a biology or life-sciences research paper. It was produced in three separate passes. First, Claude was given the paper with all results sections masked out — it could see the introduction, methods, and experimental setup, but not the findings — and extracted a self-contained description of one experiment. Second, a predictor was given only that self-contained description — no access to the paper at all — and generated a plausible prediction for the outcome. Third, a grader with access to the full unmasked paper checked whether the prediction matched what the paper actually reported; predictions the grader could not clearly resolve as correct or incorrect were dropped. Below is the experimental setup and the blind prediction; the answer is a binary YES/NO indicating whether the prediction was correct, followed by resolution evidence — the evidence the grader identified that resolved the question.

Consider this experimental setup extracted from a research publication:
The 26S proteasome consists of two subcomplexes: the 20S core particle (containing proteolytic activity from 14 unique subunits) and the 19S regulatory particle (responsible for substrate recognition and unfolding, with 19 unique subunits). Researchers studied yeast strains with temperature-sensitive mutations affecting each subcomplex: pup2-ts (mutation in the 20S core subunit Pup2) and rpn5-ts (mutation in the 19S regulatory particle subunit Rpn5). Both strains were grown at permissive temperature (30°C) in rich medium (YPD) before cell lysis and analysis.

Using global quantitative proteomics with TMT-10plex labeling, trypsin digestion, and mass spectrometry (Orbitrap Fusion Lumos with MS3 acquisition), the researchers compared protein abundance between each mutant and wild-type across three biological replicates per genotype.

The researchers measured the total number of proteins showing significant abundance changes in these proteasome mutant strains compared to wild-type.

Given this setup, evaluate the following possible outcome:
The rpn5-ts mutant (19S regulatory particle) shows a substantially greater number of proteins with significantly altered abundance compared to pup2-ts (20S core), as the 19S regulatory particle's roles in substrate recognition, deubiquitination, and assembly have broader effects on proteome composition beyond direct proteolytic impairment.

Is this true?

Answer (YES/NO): NO